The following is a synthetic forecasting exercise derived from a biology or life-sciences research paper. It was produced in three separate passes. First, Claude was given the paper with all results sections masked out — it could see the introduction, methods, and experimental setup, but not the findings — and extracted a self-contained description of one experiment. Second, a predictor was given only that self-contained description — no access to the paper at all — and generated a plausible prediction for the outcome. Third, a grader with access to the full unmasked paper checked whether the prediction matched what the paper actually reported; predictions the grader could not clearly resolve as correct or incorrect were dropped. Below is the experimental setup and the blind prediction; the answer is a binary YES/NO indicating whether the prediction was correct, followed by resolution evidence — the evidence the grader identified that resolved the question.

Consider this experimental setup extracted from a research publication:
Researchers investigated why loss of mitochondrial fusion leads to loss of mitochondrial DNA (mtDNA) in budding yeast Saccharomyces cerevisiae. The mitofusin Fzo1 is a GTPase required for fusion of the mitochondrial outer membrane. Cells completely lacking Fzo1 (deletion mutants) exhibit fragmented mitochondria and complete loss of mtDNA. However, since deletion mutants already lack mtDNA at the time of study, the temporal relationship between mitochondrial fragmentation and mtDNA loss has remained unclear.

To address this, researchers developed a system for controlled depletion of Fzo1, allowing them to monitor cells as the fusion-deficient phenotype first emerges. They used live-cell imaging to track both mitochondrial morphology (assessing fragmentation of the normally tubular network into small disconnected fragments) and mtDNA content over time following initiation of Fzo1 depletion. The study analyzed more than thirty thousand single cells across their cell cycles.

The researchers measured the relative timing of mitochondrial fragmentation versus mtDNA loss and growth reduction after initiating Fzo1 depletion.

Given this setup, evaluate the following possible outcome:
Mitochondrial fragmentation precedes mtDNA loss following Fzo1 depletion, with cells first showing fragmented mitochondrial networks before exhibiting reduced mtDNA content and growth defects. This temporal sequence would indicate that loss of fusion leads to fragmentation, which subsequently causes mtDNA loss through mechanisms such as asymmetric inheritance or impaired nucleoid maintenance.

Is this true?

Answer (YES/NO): YES